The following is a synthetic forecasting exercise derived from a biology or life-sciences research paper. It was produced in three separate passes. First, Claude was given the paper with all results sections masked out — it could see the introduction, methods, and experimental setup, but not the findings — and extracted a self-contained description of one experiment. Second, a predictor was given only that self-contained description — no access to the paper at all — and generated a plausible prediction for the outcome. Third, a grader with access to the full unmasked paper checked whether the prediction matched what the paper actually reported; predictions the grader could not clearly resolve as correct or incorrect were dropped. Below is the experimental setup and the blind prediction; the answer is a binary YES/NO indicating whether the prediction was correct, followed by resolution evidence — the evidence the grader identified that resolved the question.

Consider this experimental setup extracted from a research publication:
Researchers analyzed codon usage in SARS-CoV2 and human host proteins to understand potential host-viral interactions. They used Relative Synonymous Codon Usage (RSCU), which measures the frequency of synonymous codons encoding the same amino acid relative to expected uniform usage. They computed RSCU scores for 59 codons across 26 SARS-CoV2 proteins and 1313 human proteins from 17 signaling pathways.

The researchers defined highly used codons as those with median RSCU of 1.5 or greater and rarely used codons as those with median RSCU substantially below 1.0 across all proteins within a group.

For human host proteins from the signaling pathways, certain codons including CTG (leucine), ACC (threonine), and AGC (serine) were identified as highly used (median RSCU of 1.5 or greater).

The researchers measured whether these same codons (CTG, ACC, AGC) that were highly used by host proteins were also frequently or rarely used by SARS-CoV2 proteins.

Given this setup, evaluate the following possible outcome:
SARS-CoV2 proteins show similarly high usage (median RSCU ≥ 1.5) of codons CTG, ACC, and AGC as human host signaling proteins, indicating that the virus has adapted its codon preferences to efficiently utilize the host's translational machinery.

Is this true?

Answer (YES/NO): NO